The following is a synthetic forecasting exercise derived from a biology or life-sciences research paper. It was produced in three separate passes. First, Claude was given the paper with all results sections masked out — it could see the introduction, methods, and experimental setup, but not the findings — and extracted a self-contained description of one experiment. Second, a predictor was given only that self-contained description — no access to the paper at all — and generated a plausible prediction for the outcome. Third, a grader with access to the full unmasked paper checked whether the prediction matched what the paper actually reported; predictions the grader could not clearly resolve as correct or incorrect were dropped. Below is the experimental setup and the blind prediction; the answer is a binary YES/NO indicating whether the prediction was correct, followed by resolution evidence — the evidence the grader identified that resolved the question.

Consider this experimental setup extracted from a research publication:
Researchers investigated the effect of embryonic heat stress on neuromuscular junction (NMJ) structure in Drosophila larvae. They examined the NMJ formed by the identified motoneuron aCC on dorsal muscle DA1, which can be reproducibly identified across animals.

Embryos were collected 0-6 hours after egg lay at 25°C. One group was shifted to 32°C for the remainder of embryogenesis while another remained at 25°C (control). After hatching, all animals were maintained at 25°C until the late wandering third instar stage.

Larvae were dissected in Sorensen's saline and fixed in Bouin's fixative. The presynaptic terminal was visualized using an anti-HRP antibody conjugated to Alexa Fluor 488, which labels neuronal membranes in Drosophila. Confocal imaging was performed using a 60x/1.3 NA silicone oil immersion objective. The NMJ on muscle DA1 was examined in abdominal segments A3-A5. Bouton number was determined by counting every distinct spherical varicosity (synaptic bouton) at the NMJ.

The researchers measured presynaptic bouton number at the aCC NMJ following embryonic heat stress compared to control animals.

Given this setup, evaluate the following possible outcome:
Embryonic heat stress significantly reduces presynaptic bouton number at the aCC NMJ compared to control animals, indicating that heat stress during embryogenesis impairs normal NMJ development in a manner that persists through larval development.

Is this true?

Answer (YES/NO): NO